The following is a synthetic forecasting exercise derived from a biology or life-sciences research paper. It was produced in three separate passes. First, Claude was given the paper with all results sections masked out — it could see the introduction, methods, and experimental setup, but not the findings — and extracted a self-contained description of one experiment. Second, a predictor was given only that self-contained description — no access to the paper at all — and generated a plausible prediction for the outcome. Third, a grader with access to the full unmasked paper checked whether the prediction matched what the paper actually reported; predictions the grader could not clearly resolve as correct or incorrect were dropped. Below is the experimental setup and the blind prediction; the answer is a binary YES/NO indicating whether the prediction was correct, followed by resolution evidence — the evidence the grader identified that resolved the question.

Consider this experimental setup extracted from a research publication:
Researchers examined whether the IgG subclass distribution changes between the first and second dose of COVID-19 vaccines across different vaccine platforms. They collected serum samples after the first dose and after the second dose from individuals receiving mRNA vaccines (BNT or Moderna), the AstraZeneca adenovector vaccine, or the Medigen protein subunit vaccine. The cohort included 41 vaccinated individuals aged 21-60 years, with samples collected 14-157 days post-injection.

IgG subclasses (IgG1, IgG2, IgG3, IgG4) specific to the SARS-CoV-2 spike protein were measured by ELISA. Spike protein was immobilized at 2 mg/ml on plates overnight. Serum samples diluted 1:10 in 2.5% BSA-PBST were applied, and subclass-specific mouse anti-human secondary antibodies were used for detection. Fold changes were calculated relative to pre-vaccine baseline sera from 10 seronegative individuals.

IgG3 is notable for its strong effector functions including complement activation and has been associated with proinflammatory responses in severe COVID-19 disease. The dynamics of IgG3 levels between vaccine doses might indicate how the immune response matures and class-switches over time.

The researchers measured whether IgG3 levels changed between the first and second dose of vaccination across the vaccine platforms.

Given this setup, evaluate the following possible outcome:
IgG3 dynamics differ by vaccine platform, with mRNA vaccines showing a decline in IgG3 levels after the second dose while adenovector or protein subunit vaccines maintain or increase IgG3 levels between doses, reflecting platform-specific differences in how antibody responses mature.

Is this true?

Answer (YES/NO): NO